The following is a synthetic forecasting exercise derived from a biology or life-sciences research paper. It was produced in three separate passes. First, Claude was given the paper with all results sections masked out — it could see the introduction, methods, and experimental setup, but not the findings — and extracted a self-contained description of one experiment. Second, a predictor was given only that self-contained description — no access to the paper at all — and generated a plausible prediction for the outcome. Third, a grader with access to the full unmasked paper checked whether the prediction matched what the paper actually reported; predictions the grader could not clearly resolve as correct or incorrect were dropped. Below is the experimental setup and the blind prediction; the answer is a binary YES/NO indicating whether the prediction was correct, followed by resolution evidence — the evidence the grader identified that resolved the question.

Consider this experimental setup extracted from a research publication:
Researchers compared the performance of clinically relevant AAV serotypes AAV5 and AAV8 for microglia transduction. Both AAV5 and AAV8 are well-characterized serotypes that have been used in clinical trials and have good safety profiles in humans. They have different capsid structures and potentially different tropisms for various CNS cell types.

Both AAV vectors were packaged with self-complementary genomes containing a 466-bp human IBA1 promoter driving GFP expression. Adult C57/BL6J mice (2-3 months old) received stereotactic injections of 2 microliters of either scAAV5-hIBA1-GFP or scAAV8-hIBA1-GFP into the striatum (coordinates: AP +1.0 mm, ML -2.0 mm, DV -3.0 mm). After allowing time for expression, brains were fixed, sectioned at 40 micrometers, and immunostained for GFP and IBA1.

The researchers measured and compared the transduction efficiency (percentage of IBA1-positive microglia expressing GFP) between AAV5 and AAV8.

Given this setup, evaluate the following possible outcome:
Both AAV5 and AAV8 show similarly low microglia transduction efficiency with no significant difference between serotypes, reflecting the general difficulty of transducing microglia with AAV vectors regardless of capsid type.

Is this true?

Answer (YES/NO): NO